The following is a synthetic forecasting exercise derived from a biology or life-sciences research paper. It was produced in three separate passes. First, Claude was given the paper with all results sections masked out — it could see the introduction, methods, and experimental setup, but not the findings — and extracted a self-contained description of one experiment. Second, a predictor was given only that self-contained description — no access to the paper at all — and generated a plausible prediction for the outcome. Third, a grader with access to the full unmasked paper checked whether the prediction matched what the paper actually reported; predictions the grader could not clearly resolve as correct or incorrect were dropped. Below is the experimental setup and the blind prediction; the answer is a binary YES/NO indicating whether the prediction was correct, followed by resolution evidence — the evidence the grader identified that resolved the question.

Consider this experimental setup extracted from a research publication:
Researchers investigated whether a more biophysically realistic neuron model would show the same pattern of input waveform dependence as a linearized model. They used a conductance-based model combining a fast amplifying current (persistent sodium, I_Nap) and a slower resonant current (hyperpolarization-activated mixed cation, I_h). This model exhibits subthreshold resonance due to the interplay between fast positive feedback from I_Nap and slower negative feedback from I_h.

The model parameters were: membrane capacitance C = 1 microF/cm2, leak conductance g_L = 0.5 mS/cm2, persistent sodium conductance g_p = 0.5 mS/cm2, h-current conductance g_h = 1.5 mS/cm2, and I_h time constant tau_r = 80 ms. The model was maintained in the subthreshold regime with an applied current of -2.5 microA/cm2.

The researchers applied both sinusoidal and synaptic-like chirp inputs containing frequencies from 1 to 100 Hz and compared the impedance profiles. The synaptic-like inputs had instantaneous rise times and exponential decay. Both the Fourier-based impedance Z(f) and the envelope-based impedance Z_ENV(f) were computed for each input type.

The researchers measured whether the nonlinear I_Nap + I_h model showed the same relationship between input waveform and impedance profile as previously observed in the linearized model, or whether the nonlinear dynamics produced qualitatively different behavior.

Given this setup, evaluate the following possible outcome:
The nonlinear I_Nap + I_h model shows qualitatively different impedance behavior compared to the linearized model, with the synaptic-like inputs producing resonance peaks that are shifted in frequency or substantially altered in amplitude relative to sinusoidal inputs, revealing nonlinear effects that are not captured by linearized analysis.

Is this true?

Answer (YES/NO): NO